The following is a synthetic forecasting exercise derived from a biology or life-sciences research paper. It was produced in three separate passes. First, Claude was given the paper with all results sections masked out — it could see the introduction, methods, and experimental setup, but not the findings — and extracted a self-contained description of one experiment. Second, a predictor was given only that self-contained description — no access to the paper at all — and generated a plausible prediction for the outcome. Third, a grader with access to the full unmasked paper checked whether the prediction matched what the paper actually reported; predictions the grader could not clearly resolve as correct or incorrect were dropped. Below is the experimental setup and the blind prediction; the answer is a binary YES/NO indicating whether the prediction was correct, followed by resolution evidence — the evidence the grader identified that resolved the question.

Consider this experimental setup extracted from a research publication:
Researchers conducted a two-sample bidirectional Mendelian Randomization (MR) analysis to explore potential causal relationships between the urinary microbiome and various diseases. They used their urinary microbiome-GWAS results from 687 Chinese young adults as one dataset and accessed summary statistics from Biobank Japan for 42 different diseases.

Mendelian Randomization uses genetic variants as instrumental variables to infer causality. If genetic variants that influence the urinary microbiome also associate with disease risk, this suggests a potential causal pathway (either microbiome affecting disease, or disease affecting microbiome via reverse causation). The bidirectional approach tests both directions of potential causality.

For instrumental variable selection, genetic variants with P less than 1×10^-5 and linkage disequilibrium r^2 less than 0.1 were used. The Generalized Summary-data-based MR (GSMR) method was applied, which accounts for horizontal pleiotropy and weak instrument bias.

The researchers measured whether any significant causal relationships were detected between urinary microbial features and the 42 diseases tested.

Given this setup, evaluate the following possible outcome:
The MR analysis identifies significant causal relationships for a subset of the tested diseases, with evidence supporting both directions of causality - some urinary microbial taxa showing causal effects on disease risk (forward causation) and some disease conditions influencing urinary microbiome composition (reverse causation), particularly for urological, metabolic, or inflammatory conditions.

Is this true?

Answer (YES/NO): YES